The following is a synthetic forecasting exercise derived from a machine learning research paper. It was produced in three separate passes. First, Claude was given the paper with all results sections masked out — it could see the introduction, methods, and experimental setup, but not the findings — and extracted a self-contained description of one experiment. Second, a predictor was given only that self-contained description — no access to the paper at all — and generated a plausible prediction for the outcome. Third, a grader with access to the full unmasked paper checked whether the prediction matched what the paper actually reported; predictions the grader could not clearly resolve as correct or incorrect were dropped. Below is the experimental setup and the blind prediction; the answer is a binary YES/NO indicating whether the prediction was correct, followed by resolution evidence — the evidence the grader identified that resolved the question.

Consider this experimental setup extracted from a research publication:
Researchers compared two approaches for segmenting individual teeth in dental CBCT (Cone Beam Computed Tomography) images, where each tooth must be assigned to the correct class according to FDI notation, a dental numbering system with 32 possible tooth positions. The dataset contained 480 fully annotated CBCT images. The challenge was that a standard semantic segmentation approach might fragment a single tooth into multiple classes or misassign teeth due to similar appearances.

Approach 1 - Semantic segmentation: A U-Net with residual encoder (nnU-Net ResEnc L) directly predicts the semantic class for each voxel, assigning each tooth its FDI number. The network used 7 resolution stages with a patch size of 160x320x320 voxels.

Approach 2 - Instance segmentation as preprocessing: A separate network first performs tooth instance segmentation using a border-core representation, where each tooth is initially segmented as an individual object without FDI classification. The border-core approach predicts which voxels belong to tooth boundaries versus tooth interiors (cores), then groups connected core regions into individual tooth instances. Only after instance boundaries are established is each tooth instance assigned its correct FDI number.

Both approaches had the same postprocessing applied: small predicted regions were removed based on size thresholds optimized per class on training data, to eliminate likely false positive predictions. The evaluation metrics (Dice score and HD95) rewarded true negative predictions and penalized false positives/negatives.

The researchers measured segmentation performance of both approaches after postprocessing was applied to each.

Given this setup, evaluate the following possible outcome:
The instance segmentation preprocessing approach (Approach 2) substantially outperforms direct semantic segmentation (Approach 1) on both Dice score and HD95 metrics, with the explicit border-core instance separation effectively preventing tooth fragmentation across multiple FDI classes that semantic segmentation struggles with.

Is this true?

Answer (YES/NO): NO